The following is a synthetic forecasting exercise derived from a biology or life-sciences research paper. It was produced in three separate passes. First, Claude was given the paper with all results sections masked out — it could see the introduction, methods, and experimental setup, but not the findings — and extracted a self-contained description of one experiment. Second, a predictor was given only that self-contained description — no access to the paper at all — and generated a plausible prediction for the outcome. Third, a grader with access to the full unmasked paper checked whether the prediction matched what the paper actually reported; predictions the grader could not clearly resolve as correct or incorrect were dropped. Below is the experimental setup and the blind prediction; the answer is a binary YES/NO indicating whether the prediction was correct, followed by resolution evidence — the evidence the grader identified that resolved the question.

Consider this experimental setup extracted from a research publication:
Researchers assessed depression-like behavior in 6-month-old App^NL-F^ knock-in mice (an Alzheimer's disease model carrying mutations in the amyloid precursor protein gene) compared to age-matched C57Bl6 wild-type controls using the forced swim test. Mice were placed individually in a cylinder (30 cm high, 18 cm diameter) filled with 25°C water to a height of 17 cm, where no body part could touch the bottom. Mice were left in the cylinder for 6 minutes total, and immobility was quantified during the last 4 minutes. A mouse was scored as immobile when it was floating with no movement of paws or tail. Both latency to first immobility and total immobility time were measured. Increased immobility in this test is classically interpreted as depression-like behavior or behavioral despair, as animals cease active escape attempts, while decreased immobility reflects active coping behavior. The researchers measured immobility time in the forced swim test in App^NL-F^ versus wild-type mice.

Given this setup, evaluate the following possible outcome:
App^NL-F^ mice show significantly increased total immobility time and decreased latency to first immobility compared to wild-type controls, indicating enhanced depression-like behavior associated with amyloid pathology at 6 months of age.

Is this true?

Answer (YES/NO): YES